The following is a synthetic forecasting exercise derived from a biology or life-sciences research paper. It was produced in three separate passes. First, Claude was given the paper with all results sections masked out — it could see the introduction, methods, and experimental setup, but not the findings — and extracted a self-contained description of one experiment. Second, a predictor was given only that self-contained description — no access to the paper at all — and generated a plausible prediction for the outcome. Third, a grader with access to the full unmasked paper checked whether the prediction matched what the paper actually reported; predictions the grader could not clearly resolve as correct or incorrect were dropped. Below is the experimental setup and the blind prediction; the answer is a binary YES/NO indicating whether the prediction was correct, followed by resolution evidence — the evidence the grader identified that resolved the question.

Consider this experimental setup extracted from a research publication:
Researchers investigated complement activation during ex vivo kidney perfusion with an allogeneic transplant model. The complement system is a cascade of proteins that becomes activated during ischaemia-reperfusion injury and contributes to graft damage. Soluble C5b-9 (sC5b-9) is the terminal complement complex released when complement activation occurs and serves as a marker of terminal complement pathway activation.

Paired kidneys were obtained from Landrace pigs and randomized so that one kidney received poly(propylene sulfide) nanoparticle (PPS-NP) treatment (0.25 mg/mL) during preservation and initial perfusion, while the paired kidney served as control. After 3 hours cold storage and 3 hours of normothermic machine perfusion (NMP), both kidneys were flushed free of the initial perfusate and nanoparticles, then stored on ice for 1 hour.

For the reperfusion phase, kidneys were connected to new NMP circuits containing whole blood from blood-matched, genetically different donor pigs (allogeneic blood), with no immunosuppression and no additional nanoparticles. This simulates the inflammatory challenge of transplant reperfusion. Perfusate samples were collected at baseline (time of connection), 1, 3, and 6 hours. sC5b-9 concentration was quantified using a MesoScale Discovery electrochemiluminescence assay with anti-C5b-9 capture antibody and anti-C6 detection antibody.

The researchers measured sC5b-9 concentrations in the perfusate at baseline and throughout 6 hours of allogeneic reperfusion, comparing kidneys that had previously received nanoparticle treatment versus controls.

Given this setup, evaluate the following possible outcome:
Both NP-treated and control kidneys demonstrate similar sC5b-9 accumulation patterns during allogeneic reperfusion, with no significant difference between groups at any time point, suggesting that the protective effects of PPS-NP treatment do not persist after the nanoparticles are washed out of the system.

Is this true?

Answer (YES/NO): NO